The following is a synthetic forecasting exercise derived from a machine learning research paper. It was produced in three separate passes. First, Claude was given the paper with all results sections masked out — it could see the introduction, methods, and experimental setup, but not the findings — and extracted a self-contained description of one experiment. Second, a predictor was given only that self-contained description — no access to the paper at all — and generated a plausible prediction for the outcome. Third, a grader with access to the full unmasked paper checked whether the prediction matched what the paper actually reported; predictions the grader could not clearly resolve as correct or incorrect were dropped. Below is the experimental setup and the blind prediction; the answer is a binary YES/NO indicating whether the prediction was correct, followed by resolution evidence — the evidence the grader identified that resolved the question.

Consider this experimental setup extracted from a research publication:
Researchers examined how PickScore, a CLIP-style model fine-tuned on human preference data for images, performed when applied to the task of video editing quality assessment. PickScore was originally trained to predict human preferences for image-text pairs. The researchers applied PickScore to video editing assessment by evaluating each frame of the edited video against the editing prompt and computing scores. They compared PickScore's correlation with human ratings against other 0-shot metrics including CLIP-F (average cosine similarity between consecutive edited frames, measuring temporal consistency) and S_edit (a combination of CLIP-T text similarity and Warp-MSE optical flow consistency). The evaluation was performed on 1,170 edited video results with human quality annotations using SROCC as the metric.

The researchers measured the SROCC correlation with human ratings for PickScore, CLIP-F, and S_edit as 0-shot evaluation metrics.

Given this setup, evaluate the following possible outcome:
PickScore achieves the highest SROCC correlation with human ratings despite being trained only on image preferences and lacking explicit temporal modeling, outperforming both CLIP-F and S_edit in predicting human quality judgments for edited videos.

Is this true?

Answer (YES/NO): NO